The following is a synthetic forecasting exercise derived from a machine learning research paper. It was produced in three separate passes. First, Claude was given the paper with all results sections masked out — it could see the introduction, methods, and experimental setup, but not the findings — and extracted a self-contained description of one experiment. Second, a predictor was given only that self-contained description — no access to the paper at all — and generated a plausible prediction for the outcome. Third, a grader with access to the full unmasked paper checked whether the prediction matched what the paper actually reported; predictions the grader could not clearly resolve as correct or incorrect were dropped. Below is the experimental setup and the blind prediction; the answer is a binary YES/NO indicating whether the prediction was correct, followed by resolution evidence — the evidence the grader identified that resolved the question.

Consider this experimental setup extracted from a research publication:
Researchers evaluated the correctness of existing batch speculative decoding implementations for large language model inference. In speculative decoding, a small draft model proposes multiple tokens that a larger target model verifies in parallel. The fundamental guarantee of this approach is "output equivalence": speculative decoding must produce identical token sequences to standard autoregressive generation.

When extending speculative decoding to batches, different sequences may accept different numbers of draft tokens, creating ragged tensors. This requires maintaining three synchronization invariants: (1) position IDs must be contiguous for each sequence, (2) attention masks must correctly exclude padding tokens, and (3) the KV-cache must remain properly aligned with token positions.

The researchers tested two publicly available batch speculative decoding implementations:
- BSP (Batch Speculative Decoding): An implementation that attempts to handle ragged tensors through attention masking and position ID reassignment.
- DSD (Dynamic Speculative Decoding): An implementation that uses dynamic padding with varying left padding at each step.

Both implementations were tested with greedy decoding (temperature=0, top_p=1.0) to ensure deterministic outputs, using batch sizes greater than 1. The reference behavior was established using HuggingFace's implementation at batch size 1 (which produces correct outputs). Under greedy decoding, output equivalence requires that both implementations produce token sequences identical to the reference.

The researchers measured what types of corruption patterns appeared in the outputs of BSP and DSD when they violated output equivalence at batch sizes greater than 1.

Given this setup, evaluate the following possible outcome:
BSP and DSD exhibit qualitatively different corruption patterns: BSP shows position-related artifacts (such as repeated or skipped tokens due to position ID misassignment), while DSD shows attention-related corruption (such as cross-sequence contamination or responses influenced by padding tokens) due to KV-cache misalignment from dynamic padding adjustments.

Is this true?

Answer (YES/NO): NO